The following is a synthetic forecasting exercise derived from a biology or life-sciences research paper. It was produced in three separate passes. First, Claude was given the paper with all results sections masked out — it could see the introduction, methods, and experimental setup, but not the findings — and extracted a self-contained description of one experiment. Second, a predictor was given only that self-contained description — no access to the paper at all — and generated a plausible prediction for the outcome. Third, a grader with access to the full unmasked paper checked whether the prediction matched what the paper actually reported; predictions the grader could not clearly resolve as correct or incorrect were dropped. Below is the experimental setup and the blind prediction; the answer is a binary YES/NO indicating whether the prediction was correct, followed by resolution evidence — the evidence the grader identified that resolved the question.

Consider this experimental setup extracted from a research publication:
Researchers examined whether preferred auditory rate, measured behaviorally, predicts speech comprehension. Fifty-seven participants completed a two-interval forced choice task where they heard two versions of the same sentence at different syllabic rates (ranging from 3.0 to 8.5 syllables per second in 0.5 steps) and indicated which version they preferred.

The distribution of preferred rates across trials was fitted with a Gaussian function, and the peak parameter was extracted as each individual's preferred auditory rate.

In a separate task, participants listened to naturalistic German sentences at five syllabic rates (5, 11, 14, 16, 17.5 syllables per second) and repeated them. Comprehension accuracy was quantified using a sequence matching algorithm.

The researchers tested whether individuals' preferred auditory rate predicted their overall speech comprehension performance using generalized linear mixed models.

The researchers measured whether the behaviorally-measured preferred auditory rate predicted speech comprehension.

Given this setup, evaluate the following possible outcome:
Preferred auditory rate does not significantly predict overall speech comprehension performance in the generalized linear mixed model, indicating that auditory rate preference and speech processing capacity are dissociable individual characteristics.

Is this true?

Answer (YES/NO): NO